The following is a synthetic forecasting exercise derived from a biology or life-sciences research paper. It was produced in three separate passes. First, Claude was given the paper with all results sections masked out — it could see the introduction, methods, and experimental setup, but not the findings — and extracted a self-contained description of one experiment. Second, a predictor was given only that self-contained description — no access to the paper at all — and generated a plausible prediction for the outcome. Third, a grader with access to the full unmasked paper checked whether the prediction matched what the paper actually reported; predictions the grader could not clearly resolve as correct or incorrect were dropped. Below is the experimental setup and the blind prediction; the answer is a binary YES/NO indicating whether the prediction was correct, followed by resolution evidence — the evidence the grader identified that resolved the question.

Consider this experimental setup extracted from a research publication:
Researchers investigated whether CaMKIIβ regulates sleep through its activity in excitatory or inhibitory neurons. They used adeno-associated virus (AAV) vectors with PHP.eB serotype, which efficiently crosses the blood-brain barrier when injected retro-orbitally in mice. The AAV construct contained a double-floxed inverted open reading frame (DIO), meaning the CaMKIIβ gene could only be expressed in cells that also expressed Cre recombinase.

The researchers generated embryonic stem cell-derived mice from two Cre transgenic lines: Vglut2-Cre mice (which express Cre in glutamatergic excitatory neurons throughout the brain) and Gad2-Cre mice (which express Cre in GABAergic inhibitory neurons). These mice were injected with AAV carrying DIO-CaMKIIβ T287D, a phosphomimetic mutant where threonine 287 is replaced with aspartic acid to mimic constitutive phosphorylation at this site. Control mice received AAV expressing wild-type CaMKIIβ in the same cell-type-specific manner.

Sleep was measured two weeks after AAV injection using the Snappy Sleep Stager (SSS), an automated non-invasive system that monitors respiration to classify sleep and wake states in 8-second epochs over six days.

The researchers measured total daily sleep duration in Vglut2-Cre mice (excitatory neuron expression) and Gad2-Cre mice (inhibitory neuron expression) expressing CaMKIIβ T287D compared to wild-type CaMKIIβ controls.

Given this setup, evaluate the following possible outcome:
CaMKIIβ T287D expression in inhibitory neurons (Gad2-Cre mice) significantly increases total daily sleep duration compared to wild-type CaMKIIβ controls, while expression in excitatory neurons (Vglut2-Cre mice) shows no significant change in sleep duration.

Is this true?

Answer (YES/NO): NO